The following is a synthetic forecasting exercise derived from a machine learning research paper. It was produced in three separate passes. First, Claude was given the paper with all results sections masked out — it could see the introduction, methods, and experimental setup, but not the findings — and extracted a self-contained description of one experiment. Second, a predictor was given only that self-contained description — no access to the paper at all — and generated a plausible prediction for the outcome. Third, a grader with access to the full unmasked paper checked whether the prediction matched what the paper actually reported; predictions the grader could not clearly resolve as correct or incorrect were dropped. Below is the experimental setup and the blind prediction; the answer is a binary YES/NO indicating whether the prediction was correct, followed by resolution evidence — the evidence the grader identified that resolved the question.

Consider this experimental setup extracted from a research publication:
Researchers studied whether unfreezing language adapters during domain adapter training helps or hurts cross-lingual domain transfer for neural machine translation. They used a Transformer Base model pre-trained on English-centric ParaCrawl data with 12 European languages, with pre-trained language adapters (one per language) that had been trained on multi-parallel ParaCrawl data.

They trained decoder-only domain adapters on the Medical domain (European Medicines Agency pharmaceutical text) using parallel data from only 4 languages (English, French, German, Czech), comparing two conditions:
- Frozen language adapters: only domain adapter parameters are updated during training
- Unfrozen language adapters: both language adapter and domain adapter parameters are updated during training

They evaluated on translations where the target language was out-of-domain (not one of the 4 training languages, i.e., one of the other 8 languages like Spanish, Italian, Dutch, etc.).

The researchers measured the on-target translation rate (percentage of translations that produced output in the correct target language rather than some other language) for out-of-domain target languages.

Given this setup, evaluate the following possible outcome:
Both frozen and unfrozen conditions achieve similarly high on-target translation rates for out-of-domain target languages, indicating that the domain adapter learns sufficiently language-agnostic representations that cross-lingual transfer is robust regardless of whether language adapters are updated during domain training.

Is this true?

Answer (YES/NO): NO